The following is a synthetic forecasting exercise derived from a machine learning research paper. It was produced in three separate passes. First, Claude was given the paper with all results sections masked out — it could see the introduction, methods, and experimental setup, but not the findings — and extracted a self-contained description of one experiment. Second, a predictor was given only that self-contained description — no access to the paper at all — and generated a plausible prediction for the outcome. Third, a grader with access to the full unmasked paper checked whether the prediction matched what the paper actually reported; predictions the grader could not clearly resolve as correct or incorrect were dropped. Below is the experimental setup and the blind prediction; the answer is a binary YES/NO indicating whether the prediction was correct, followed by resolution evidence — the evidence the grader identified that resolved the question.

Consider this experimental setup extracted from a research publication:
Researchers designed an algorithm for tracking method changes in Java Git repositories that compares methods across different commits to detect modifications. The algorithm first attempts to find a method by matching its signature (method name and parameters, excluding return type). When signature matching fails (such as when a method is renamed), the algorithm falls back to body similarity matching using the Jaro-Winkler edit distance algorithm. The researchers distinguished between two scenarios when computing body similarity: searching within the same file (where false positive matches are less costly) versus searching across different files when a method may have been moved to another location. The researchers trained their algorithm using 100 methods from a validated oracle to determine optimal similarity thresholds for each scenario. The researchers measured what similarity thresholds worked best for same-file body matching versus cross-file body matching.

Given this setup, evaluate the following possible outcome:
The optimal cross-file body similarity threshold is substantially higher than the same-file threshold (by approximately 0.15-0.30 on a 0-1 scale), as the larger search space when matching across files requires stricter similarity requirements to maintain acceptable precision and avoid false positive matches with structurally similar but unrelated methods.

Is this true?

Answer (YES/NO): NO